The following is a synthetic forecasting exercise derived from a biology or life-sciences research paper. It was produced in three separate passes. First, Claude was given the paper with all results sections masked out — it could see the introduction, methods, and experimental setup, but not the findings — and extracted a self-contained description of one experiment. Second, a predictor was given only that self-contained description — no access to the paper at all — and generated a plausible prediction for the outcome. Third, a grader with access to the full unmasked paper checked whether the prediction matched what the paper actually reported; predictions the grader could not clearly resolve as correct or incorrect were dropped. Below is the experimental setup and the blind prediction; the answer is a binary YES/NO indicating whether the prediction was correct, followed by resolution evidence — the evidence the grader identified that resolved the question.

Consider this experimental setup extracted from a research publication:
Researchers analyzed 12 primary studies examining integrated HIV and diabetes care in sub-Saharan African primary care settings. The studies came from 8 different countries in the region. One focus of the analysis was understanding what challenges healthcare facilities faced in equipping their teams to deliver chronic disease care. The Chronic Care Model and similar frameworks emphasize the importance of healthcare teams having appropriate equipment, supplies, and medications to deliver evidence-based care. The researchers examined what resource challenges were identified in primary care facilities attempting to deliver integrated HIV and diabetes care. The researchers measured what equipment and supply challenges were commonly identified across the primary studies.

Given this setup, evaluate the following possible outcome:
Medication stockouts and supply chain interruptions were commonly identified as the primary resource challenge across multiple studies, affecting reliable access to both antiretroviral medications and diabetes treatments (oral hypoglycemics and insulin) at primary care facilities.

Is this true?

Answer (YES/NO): NO